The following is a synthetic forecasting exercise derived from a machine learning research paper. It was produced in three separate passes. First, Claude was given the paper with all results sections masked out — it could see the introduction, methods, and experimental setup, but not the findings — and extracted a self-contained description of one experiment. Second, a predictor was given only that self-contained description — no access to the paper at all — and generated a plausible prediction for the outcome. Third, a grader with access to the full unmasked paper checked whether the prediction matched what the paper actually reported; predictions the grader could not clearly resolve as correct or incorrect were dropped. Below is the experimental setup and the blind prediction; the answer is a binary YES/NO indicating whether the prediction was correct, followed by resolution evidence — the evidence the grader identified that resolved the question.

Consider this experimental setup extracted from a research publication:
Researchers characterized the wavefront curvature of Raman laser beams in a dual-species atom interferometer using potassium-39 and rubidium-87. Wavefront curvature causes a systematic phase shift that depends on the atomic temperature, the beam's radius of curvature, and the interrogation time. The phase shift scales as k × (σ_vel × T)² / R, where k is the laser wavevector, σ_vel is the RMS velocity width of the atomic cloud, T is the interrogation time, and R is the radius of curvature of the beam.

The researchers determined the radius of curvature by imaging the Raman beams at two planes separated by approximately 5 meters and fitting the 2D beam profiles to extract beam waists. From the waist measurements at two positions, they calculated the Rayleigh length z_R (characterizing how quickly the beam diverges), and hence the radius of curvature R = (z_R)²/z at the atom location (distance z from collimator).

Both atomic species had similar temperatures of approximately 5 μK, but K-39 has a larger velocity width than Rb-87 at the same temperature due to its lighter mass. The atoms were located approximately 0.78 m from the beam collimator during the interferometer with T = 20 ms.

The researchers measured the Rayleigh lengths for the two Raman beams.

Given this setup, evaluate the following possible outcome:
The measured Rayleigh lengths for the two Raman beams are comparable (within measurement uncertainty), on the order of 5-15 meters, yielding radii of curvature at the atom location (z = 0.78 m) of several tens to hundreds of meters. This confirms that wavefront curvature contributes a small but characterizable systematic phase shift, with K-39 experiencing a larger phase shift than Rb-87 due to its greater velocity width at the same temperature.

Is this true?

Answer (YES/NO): NO